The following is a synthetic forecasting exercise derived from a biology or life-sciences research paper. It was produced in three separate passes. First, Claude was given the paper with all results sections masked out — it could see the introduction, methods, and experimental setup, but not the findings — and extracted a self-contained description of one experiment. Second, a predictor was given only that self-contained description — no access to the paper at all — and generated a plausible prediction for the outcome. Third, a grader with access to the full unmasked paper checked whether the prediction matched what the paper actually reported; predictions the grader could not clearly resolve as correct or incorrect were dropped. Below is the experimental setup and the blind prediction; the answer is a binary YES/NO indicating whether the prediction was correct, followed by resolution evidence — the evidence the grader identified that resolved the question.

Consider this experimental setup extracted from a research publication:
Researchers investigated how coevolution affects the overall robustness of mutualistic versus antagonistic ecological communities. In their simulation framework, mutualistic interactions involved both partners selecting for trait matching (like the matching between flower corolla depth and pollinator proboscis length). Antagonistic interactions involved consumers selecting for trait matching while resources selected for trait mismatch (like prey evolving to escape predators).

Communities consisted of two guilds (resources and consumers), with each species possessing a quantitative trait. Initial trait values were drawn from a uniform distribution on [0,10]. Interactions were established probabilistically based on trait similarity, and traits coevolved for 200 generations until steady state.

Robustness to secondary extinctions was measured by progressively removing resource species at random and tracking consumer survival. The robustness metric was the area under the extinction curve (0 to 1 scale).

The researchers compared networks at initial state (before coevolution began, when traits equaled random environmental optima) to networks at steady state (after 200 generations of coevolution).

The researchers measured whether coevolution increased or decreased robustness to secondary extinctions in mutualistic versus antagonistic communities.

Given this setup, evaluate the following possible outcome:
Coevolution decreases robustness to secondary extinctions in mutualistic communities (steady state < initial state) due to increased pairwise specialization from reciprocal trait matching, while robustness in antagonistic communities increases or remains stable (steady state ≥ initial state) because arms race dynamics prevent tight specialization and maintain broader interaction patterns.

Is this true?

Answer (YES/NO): NO